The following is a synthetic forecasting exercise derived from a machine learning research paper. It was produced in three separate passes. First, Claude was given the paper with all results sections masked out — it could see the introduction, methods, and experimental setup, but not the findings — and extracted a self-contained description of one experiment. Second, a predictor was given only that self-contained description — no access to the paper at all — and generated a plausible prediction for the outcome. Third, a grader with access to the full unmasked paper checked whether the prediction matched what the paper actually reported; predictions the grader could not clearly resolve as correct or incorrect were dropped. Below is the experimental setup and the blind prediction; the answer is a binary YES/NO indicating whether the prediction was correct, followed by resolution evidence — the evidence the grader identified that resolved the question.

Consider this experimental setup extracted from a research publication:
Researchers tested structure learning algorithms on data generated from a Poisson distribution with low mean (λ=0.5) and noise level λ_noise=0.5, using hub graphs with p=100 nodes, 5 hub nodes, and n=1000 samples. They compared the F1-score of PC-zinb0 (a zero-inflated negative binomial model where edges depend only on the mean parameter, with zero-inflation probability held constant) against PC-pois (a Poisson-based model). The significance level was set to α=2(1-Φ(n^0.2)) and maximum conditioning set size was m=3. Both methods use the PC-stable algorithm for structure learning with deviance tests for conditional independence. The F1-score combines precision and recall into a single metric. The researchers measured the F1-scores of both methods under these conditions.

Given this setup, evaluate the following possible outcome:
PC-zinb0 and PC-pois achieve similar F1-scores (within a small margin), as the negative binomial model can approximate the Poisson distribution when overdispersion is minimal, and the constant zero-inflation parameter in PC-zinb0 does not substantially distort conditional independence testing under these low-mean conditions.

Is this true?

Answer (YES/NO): YES